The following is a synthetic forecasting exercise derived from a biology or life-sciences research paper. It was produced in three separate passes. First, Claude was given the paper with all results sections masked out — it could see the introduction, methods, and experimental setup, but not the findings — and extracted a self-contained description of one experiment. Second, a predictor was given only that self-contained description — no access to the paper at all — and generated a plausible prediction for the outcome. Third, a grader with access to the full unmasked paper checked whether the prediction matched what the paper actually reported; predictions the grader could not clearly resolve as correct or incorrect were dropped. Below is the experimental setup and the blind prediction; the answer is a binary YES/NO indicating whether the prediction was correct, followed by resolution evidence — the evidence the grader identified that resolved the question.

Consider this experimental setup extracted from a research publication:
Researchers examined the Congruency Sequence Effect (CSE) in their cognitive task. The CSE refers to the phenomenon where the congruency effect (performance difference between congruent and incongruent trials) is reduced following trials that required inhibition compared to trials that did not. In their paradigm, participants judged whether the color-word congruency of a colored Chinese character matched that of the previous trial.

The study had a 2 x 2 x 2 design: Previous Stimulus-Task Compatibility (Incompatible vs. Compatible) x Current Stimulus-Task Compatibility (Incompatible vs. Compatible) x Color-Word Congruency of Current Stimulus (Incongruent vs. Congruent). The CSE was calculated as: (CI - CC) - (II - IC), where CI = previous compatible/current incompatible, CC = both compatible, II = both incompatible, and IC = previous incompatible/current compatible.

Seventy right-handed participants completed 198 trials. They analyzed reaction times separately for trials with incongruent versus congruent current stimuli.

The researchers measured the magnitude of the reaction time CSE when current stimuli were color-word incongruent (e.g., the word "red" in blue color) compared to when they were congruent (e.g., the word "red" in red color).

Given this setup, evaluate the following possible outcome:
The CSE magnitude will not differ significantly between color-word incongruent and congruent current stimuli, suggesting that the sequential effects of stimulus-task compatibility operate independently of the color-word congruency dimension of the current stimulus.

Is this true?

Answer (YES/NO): NO